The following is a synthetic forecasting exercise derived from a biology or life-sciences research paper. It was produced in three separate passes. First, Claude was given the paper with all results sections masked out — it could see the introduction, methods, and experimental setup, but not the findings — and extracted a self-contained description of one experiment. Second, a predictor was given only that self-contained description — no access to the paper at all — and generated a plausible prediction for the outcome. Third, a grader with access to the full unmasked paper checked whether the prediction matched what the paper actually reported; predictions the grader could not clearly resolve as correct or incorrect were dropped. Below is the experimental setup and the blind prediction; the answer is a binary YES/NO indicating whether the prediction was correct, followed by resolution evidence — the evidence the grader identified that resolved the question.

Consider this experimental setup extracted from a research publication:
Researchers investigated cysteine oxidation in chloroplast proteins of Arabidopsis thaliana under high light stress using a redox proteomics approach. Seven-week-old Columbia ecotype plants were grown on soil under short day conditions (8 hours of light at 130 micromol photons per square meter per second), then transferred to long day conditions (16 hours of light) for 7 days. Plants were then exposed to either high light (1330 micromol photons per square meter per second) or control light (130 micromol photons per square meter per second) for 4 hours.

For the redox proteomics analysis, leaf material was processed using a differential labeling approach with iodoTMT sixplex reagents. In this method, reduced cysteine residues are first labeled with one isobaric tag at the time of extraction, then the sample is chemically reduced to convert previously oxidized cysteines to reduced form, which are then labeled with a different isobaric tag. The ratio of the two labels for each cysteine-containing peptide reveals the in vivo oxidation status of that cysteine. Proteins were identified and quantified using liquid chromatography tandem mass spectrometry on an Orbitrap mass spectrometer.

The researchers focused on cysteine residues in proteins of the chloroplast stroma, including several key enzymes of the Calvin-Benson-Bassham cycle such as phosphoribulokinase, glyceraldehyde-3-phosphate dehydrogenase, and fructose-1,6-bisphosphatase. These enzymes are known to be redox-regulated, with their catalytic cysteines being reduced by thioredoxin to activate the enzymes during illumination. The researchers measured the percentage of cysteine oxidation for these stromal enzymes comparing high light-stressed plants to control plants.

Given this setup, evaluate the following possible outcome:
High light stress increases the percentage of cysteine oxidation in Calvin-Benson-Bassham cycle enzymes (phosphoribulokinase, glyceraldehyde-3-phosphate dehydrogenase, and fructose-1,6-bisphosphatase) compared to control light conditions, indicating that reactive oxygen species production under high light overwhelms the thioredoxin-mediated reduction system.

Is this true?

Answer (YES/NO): NO